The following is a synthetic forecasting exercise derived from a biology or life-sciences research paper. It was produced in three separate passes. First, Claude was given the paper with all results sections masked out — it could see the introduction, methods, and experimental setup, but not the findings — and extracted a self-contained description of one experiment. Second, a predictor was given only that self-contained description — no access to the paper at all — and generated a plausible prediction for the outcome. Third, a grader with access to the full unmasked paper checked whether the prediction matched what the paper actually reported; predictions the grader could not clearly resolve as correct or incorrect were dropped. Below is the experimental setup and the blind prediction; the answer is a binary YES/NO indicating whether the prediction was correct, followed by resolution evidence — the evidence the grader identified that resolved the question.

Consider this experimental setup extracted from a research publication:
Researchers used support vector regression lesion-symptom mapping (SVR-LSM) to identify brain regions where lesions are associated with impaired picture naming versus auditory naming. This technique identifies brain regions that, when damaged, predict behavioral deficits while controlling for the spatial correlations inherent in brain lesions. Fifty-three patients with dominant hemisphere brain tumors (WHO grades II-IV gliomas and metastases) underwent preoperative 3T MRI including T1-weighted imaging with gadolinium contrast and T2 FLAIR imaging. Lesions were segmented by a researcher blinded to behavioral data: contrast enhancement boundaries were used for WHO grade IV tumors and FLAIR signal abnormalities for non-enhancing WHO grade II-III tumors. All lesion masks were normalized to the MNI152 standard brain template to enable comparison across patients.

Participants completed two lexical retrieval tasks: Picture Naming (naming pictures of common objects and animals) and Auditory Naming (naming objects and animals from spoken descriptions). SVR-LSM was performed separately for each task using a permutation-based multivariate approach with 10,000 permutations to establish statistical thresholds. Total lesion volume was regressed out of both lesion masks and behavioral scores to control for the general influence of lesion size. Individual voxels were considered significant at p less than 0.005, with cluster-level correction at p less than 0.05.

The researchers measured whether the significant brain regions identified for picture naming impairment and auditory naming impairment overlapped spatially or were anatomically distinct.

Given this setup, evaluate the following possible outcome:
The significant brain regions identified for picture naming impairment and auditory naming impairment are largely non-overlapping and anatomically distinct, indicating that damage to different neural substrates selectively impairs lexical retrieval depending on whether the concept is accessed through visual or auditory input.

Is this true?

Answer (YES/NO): NO